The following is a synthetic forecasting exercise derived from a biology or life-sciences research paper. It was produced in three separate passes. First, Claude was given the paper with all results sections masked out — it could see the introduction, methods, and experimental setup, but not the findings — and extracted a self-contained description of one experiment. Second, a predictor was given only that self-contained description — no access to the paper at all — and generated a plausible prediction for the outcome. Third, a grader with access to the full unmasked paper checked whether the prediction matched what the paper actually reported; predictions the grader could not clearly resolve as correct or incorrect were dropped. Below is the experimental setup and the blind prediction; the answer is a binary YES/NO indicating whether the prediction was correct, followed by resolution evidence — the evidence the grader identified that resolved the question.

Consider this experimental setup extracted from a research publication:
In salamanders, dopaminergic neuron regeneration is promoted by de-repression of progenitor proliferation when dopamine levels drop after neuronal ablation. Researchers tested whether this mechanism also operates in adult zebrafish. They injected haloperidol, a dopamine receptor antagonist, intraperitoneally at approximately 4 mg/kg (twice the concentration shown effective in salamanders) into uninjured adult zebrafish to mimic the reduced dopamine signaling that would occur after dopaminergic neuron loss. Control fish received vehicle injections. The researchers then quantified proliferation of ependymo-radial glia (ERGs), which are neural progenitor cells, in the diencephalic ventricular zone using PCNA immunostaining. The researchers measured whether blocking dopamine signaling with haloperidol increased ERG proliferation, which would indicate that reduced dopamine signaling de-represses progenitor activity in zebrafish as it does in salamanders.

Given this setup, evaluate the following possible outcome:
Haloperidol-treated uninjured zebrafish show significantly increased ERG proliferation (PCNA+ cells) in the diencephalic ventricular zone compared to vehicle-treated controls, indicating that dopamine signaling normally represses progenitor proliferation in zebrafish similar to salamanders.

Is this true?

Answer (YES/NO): NO